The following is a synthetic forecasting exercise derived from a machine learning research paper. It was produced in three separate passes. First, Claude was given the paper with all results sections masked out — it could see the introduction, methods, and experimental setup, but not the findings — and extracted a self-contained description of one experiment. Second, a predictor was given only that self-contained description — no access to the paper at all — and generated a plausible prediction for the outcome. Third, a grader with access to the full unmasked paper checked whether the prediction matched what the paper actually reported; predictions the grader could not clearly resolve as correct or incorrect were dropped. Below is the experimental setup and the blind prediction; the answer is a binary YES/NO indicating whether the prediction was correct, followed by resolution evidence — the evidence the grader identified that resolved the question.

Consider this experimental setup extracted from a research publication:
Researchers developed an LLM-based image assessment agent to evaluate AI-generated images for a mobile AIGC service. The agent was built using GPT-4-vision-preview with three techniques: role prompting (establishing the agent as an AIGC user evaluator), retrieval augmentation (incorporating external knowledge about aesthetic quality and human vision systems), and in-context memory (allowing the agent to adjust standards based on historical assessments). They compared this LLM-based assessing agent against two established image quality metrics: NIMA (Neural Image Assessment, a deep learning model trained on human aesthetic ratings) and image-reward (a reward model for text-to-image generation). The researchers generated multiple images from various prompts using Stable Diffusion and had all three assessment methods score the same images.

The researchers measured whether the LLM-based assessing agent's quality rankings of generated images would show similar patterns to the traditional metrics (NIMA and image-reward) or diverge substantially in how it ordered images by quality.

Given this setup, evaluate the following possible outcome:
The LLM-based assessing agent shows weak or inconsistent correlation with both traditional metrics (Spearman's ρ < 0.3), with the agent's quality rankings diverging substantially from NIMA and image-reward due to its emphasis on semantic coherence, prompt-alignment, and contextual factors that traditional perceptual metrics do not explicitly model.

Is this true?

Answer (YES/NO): NO